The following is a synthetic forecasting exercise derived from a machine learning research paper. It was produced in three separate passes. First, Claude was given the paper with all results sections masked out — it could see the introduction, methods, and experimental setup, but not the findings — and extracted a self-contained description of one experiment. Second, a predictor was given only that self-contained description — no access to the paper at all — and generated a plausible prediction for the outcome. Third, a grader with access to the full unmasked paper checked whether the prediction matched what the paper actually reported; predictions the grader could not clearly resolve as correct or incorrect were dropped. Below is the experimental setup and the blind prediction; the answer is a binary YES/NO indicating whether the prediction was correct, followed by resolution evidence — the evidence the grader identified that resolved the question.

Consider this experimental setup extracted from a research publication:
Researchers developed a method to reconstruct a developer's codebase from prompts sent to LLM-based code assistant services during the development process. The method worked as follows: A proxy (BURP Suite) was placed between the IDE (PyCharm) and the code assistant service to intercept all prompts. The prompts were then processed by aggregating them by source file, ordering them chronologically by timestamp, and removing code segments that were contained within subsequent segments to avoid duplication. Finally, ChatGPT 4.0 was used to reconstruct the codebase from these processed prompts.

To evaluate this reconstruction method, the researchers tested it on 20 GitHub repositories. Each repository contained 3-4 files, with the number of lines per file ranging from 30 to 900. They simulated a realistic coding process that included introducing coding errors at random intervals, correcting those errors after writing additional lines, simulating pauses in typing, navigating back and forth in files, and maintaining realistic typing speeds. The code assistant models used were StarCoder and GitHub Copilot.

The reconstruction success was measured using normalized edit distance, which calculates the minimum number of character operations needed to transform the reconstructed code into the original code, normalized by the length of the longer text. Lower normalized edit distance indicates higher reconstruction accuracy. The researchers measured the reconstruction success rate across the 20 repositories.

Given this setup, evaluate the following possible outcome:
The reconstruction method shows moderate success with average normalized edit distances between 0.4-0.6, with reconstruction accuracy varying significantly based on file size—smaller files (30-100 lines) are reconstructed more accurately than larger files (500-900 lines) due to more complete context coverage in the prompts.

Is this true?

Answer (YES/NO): NO